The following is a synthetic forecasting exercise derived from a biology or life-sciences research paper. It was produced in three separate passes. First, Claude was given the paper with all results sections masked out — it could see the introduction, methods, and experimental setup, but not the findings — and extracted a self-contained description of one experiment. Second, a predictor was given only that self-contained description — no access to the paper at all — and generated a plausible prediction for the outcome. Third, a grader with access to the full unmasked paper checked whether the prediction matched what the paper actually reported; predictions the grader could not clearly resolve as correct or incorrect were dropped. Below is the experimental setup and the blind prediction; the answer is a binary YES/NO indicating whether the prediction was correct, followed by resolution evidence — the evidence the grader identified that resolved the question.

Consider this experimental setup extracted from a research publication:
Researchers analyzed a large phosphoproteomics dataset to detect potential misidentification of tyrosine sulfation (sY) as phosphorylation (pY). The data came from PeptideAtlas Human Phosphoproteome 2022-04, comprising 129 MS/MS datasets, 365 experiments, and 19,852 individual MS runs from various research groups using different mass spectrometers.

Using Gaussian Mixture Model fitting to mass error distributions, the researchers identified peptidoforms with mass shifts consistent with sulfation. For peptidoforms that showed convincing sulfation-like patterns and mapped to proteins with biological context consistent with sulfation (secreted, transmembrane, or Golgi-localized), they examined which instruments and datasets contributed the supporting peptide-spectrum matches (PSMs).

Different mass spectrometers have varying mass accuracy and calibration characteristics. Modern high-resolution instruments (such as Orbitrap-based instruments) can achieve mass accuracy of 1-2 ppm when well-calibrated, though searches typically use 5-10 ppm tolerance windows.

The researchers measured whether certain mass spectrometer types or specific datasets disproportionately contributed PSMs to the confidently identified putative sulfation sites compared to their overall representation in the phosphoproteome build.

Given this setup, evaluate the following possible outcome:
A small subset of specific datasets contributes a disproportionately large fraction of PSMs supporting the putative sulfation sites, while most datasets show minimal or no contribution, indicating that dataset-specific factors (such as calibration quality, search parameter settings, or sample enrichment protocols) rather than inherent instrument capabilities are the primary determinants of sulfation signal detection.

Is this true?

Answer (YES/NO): NO